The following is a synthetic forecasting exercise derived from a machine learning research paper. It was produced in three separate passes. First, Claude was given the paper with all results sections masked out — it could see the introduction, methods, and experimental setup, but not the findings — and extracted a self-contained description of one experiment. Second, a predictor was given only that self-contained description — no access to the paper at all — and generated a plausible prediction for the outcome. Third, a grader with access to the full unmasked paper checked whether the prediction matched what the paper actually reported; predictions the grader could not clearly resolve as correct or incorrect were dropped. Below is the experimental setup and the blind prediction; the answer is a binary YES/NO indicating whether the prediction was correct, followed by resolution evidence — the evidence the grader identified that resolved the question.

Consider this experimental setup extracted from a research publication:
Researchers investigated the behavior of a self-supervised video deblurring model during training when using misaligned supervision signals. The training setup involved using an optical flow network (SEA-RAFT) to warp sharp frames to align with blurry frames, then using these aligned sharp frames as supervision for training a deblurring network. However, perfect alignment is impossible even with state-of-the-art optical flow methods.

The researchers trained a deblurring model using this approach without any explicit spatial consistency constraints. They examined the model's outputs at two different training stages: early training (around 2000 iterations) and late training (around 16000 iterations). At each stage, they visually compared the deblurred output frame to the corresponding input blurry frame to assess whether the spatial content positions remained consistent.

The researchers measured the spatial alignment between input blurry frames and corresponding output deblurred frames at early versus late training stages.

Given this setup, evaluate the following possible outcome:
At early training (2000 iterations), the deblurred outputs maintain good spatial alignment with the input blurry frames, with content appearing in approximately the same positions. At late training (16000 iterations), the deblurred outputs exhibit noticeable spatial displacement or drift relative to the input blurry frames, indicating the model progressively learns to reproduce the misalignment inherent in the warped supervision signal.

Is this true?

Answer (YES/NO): YES